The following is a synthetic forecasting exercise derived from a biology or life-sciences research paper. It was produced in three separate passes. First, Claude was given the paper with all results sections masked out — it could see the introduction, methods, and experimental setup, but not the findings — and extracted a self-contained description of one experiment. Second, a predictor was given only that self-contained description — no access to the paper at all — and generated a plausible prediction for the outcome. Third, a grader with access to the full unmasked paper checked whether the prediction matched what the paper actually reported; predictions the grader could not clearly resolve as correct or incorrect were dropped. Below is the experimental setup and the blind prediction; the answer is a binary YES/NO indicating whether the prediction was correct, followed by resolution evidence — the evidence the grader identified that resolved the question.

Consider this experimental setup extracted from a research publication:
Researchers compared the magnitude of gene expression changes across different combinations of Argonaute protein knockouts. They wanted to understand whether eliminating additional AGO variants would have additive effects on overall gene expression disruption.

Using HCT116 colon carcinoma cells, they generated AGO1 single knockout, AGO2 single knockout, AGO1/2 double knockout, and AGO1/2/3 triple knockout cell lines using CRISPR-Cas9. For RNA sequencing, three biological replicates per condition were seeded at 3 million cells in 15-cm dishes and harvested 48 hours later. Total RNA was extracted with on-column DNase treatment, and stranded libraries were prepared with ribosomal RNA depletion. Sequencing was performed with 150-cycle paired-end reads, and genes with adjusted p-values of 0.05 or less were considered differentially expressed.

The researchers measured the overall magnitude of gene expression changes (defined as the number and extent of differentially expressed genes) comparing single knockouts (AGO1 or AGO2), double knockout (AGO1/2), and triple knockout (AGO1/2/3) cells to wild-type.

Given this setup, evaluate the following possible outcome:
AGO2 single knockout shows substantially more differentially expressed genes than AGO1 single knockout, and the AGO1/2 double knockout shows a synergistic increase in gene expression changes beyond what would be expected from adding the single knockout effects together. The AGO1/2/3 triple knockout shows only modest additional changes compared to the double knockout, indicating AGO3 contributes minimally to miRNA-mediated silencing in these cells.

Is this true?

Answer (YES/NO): NO